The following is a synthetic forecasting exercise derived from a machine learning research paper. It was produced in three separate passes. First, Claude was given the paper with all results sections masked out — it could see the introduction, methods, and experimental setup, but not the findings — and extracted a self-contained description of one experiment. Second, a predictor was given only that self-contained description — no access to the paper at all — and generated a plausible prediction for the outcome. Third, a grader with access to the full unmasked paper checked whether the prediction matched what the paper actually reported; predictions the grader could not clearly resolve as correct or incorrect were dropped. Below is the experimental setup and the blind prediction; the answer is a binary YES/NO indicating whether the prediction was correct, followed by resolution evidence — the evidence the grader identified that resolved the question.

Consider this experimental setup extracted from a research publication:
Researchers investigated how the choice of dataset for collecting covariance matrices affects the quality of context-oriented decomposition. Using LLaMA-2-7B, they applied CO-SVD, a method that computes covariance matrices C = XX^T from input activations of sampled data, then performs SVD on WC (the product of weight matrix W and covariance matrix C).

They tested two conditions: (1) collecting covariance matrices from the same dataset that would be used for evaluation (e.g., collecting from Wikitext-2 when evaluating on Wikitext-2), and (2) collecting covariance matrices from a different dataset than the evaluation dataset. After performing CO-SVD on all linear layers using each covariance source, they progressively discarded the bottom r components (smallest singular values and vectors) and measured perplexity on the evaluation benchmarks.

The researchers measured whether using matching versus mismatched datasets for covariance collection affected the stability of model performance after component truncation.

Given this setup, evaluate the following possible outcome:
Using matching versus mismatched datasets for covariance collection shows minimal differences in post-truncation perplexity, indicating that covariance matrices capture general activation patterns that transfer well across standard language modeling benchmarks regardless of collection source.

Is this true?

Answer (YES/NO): NO